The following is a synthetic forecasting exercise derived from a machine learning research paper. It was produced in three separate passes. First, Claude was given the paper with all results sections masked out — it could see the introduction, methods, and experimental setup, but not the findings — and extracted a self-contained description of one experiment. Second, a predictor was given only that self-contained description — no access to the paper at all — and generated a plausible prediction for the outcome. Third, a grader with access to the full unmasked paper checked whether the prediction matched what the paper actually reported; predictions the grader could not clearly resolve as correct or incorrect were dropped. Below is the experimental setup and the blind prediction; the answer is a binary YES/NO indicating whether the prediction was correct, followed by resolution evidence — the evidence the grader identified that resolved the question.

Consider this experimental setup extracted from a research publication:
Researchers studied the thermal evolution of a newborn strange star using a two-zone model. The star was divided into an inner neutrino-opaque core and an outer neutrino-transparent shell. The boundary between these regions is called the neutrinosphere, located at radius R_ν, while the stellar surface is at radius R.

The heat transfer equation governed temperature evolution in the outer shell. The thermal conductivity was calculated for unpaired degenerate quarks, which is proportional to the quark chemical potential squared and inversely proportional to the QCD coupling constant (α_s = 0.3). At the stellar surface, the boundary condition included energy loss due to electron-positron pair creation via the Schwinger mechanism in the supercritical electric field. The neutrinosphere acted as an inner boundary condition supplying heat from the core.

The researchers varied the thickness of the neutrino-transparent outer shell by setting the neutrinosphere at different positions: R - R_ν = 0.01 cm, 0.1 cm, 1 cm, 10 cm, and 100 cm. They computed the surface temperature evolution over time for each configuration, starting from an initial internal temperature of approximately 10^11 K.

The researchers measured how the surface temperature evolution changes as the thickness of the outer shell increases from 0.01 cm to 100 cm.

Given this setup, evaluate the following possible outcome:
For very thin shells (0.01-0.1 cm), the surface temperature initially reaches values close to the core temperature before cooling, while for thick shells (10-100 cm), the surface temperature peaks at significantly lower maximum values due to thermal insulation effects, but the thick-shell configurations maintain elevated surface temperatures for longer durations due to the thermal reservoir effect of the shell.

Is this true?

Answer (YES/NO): NO